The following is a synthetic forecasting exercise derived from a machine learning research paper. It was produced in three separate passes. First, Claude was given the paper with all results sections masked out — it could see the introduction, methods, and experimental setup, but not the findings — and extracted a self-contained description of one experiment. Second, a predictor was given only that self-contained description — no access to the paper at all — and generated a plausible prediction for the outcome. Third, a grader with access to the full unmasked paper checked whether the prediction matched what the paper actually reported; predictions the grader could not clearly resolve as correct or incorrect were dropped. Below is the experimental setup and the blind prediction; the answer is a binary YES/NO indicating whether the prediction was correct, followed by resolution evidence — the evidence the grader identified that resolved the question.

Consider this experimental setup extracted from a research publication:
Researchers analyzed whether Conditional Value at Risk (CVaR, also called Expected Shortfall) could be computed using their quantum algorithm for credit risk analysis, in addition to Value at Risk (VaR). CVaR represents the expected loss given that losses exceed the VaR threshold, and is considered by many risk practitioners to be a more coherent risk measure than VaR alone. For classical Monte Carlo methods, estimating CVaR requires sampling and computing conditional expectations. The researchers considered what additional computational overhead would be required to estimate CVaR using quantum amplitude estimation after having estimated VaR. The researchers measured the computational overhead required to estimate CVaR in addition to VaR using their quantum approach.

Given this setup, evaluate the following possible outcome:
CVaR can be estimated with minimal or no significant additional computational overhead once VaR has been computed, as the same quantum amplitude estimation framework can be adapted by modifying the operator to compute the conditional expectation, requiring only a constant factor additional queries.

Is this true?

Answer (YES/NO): YES